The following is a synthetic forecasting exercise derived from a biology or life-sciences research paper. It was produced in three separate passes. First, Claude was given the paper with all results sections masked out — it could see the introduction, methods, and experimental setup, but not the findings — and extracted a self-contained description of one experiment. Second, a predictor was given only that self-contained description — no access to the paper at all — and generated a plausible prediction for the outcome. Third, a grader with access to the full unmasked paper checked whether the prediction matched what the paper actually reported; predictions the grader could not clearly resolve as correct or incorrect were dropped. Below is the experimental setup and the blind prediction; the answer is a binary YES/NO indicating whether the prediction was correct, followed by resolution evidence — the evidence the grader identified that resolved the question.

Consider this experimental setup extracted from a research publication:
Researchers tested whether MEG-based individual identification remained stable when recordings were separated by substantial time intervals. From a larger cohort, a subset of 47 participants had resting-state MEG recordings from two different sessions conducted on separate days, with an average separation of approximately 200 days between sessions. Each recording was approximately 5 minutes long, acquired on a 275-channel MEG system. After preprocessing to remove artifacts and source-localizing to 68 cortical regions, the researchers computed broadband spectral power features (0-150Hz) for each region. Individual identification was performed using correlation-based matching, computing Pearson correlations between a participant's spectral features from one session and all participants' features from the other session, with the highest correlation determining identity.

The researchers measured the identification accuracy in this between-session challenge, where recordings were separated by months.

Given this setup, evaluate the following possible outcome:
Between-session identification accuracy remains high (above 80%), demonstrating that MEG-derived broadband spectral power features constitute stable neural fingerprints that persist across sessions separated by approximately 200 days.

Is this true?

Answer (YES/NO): YES